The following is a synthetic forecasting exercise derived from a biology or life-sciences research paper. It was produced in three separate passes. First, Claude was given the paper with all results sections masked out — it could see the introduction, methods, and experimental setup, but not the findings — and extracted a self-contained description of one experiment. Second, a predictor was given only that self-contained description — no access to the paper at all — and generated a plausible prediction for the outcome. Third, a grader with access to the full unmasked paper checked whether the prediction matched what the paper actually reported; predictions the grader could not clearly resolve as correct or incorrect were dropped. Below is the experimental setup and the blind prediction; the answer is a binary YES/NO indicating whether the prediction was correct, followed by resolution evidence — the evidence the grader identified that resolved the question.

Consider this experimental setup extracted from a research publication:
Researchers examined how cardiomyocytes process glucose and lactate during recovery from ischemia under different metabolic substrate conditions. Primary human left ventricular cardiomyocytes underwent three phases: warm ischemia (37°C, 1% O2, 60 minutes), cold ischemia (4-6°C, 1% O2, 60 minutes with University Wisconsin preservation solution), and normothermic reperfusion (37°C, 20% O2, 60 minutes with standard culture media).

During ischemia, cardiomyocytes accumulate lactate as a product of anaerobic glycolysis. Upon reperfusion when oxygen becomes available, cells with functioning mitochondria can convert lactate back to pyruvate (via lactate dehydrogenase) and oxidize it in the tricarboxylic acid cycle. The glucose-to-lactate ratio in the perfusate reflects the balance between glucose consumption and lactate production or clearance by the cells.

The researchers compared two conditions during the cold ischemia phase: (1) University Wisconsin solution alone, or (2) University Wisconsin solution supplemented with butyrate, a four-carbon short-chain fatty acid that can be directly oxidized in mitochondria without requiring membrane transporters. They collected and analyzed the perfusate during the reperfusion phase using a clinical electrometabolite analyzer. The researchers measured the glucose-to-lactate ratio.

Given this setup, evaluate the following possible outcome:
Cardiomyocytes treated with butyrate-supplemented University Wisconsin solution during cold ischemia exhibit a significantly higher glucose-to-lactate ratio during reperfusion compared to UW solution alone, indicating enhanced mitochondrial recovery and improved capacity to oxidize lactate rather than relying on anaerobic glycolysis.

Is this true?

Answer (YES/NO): YES